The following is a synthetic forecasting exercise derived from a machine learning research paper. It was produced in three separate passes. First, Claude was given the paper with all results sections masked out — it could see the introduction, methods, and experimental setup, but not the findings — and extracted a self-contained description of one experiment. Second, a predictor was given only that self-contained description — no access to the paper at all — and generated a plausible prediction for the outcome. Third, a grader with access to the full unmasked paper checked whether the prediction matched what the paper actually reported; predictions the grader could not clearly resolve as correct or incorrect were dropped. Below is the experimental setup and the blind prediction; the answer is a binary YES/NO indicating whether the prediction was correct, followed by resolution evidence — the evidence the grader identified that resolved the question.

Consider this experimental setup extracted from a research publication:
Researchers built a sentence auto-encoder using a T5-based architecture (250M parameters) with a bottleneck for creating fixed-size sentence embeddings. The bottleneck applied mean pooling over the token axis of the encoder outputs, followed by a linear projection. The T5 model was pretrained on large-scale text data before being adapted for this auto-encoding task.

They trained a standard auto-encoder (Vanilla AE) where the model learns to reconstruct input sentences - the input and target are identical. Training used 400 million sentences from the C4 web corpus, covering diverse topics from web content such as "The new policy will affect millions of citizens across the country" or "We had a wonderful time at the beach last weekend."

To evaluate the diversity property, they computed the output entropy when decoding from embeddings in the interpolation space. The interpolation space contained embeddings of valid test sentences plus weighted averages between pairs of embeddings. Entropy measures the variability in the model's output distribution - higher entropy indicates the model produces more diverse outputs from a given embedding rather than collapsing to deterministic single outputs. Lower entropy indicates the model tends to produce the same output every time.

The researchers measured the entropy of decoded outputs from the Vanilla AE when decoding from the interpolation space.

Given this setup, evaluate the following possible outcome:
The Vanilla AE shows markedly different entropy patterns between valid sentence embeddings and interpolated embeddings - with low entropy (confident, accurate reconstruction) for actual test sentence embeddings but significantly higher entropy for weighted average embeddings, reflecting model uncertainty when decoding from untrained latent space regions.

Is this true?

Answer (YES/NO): NO